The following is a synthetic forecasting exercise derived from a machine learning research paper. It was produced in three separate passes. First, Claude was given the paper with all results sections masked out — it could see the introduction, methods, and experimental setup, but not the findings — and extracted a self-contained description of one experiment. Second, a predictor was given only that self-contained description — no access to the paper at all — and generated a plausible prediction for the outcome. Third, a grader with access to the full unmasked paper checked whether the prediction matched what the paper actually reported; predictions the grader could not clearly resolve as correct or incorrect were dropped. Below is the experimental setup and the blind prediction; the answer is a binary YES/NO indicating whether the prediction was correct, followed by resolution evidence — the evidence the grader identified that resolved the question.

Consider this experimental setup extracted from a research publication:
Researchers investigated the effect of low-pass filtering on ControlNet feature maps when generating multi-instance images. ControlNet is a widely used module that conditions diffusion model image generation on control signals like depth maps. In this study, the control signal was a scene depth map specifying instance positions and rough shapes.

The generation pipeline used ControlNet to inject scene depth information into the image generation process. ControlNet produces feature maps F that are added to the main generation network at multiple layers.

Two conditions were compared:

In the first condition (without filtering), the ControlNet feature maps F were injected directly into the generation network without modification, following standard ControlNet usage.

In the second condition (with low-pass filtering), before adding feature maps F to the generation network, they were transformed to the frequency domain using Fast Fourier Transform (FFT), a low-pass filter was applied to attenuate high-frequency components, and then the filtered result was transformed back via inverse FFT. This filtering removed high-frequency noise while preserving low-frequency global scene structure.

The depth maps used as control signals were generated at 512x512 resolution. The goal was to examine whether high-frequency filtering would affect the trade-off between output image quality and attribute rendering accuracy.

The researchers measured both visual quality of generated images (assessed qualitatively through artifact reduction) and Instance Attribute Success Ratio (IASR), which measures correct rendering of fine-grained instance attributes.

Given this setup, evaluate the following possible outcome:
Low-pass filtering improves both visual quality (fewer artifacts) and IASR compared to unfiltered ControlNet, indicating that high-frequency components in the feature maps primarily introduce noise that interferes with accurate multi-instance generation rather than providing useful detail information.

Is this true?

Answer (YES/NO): NO